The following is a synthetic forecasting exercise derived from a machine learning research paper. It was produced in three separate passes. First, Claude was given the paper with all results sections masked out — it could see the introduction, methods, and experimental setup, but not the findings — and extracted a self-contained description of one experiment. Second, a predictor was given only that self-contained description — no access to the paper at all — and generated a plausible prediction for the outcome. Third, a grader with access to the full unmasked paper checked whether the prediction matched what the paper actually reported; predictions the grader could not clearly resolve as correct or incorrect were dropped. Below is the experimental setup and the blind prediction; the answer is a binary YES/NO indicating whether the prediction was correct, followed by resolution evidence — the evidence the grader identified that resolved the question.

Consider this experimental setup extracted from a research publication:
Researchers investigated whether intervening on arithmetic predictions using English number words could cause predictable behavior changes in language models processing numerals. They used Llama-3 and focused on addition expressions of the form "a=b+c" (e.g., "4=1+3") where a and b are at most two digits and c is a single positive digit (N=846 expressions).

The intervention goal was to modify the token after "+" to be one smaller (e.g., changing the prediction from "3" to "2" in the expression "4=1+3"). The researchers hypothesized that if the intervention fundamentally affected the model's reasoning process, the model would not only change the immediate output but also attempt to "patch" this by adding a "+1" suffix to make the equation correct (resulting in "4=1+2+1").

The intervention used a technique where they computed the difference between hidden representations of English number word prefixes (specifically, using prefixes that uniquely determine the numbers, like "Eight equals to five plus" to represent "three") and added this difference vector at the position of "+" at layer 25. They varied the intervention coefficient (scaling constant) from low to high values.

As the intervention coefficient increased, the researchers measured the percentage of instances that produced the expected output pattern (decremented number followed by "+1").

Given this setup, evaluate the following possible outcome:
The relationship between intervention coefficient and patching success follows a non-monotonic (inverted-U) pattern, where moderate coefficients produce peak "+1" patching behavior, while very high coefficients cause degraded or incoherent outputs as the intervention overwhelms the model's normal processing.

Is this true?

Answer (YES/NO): NO